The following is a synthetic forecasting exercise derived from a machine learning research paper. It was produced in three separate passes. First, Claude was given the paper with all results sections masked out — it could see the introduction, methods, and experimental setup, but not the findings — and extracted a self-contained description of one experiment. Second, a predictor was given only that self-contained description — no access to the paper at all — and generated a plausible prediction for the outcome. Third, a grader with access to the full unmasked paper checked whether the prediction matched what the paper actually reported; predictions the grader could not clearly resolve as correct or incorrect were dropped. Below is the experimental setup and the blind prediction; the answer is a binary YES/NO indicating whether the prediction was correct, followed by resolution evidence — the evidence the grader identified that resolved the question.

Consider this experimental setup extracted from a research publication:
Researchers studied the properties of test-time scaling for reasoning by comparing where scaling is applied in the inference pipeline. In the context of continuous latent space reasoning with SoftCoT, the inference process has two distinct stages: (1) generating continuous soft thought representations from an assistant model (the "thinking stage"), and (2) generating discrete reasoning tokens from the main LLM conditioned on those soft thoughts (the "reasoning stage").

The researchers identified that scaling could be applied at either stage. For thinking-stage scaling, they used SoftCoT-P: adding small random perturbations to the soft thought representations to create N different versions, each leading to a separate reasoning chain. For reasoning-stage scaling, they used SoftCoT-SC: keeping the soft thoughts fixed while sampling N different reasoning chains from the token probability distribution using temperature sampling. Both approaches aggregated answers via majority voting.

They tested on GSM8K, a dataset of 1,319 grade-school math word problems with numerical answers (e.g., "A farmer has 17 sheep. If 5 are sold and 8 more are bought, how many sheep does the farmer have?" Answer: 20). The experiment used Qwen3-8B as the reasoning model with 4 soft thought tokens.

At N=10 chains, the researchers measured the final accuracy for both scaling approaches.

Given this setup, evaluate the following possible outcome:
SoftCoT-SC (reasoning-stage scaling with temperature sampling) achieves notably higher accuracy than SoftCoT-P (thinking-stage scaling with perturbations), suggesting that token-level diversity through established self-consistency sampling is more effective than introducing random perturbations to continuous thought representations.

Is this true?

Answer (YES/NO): NO